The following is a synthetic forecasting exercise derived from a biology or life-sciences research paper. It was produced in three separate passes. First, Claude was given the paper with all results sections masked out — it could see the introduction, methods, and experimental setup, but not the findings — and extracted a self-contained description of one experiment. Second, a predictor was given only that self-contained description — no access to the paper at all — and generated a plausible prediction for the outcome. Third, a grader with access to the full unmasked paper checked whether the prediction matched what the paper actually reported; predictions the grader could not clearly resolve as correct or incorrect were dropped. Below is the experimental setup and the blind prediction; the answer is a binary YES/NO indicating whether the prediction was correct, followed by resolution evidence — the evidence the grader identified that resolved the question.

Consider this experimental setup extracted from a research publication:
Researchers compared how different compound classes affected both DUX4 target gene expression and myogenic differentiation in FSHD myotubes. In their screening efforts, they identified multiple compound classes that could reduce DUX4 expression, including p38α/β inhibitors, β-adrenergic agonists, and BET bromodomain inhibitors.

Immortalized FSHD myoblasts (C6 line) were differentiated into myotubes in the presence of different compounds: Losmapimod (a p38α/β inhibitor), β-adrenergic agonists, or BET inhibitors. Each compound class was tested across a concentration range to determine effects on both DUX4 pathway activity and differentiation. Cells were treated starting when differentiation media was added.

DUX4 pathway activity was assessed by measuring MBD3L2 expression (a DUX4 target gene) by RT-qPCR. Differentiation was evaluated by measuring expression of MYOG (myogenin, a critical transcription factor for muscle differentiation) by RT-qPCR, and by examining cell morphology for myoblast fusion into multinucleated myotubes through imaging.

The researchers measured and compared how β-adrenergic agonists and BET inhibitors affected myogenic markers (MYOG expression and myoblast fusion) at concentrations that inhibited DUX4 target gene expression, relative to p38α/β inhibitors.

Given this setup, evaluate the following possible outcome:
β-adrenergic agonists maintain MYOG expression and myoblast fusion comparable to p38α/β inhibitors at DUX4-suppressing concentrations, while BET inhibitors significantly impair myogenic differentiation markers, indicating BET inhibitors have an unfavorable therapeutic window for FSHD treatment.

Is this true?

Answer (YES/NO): NO